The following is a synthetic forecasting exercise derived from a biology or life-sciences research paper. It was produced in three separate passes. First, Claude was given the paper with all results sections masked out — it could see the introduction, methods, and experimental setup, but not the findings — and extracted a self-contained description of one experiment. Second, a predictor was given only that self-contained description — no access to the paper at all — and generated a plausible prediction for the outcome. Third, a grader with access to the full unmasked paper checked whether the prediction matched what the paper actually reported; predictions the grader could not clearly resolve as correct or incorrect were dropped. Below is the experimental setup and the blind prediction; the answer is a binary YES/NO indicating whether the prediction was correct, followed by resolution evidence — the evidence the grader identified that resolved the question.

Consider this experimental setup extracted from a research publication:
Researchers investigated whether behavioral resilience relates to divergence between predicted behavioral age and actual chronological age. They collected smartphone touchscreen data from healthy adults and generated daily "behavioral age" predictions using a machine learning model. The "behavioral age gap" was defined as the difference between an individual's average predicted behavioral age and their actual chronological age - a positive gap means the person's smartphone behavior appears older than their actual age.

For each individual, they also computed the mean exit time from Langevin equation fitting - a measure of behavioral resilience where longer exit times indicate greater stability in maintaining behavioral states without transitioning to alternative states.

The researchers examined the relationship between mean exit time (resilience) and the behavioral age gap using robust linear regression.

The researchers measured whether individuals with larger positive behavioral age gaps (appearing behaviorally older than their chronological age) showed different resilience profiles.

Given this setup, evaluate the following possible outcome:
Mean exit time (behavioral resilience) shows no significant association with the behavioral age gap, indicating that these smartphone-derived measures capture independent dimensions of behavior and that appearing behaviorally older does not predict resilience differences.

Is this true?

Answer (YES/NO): NO